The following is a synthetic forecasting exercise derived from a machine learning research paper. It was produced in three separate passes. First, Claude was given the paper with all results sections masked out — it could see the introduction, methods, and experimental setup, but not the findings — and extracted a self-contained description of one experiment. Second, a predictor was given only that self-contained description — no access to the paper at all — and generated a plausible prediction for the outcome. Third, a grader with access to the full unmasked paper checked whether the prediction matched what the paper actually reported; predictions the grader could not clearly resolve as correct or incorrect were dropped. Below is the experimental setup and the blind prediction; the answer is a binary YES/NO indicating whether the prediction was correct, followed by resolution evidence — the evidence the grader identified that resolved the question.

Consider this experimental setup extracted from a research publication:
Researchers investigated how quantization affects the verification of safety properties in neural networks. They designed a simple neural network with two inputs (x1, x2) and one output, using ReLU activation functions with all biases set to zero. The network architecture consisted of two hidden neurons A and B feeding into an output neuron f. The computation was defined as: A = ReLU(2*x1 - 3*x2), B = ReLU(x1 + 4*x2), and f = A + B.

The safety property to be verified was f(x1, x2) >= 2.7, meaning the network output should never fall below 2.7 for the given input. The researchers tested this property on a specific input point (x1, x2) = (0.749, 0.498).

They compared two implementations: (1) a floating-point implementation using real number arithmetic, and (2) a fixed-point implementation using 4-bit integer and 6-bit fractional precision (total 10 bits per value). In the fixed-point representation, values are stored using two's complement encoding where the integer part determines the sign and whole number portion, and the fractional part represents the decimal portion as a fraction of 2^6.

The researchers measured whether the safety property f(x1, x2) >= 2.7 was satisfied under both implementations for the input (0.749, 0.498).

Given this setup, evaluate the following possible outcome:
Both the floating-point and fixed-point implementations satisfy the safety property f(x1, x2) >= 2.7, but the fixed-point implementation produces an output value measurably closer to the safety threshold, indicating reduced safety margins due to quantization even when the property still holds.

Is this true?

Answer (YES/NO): NO